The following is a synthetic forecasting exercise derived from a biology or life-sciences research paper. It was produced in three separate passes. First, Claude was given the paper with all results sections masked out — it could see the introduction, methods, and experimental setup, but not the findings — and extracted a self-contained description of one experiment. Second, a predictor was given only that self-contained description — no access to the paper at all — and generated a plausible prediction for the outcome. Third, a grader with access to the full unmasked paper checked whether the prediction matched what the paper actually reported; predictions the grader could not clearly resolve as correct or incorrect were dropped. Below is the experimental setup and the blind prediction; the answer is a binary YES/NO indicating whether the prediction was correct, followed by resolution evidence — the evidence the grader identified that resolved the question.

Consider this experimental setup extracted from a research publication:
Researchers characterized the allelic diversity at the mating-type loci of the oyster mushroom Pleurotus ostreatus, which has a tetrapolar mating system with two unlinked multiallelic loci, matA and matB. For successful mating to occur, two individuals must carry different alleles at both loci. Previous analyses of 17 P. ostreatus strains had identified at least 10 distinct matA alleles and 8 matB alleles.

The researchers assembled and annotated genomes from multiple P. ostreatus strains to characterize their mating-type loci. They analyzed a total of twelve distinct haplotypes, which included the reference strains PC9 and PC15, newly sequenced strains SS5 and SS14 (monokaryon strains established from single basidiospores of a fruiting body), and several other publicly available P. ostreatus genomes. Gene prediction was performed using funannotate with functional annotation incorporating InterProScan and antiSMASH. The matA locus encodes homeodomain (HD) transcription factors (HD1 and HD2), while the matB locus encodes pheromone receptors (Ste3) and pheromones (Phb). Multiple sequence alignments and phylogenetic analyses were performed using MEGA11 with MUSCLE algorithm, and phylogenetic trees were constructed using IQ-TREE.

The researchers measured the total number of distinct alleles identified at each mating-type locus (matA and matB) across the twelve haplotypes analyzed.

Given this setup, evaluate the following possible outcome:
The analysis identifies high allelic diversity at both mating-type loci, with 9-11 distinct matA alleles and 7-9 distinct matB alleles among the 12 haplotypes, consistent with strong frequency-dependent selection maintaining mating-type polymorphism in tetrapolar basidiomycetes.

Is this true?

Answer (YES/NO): NO